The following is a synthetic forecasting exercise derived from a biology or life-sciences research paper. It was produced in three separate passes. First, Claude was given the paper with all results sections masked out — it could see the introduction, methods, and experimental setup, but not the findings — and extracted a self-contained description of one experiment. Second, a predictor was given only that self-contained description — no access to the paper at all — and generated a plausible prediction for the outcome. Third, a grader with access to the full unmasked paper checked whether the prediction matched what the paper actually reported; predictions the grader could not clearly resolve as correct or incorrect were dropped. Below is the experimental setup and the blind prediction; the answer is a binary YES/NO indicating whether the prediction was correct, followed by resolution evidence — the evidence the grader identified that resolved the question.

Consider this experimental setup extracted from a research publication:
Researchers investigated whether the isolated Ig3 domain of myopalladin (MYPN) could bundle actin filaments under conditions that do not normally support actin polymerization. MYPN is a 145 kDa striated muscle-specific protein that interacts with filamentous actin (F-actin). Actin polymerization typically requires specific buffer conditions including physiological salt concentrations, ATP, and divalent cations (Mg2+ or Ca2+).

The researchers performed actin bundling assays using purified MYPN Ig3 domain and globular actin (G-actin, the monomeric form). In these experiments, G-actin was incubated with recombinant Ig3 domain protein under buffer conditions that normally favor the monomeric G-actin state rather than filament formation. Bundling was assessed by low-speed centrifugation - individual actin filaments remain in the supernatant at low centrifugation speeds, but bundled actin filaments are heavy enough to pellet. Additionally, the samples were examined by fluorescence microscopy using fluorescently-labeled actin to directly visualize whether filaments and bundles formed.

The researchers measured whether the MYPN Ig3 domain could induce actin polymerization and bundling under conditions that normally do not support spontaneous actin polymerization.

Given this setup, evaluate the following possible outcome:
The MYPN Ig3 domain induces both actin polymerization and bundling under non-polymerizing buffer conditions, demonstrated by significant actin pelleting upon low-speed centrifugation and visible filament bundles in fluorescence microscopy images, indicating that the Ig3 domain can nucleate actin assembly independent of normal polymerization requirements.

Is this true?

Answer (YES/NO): NO